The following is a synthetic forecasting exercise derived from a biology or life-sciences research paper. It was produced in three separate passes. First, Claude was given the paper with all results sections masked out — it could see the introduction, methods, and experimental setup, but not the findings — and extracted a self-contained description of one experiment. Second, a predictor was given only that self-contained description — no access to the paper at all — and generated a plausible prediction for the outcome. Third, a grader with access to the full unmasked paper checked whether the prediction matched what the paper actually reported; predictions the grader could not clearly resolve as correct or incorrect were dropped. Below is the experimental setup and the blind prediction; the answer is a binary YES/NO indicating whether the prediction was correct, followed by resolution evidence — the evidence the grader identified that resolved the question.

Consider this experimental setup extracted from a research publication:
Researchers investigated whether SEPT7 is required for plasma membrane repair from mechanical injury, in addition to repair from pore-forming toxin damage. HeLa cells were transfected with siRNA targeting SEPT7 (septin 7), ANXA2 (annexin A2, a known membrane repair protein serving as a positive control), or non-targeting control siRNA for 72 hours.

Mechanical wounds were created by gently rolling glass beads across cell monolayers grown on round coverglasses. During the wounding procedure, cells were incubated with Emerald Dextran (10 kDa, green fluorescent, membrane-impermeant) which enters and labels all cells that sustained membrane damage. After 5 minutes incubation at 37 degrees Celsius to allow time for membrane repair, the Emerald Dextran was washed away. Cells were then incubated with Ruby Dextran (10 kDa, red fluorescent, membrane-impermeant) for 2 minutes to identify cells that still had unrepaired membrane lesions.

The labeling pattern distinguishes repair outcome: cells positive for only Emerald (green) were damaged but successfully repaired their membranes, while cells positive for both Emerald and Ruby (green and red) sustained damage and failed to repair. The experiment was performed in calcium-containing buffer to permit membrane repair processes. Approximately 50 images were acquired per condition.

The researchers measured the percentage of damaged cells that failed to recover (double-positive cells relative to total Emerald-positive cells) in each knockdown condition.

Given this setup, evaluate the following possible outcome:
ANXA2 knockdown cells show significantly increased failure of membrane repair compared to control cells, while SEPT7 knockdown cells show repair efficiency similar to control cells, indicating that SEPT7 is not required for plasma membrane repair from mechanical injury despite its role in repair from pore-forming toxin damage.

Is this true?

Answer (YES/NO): NO